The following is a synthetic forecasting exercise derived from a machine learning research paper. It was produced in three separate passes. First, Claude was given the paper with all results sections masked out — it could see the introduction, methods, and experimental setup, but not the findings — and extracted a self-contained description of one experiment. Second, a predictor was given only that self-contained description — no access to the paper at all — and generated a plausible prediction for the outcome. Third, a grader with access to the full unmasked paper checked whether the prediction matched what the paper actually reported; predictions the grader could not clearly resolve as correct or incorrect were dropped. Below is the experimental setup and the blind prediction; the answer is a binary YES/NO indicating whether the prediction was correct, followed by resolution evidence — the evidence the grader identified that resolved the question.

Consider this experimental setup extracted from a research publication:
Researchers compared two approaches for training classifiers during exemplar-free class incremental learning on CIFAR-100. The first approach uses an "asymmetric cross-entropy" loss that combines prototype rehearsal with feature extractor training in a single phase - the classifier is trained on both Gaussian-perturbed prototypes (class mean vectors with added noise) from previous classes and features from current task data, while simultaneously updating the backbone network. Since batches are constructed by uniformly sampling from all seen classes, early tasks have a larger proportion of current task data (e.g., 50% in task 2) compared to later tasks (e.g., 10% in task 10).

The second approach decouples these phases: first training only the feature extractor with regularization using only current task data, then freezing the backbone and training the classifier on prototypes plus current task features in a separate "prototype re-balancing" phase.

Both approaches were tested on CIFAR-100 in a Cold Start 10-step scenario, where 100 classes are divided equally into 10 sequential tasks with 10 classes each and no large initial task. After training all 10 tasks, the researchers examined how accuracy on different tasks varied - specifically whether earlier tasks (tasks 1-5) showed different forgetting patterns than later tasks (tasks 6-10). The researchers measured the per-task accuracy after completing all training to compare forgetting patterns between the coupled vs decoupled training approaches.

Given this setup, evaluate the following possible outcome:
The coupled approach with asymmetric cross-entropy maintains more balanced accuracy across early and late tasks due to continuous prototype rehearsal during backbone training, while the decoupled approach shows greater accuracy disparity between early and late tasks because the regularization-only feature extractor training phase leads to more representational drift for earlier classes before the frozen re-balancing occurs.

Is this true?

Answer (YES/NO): NO